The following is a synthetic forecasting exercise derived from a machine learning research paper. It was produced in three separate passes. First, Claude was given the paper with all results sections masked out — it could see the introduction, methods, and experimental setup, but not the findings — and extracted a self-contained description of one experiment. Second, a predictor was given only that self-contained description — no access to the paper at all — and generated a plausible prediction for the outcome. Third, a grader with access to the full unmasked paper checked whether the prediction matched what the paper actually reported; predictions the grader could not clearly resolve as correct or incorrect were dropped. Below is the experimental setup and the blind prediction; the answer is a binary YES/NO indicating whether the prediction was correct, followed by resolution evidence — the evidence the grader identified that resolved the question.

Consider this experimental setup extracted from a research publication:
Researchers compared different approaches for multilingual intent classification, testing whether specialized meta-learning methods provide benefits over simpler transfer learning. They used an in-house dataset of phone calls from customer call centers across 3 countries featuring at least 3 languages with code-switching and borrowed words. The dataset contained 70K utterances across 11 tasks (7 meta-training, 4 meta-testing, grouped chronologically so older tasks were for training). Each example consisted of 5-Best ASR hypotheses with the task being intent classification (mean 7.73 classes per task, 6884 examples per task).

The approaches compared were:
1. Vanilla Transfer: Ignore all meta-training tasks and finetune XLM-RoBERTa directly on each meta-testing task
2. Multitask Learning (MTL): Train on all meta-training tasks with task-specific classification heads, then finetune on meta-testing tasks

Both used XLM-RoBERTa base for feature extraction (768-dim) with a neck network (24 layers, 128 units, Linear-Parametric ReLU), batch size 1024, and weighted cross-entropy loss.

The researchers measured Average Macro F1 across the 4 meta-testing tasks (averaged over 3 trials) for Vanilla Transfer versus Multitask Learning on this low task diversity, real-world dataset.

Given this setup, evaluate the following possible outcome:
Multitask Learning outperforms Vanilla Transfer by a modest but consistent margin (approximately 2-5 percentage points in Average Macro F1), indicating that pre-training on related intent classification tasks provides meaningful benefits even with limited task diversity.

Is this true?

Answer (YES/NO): NO